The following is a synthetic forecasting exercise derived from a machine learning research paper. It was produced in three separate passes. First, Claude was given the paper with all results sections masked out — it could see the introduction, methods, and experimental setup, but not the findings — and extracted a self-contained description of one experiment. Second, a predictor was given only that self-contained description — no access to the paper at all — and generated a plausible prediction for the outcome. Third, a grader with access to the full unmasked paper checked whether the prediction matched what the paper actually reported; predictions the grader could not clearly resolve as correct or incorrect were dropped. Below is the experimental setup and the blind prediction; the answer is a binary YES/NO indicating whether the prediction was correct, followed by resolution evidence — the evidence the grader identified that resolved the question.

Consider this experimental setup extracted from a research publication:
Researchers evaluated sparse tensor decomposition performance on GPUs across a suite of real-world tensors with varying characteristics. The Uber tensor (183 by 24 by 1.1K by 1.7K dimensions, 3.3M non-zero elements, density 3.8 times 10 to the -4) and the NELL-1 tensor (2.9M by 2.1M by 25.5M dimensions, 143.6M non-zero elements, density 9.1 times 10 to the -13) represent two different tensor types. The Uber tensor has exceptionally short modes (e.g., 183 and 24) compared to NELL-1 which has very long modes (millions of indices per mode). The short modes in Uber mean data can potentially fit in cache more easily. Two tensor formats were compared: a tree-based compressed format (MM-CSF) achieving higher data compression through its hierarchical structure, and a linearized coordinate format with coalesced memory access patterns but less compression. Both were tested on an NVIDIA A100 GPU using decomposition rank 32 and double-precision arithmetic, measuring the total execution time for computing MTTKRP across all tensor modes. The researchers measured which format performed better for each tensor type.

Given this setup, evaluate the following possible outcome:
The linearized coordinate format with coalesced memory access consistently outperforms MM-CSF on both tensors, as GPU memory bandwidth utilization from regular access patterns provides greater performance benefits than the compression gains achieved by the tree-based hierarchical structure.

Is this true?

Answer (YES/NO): YES